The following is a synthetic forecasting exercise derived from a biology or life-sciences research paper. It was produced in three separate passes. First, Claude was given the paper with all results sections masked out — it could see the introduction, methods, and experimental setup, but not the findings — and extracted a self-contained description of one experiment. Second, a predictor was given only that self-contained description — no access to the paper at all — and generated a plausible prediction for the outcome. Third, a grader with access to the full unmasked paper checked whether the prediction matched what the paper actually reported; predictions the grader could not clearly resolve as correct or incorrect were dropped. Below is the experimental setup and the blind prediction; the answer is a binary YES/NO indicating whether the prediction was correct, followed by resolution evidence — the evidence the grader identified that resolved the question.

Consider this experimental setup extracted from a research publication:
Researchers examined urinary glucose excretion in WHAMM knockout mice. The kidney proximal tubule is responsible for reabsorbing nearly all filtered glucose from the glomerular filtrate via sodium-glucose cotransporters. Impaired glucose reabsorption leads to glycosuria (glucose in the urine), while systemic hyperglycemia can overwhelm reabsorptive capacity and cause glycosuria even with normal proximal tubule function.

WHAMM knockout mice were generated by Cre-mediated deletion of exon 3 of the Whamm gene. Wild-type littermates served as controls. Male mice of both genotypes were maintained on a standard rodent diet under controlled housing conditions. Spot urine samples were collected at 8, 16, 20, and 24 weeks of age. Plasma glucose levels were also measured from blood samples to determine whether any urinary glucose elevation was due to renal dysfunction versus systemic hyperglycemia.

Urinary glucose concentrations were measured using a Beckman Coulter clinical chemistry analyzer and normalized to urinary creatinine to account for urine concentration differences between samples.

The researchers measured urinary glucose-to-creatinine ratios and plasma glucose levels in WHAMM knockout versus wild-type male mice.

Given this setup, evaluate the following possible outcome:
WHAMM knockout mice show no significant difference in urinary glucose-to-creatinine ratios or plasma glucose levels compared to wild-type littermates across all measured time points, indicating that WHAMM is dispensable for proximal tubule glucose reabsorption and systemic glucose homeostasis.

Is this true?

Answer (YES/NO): NO